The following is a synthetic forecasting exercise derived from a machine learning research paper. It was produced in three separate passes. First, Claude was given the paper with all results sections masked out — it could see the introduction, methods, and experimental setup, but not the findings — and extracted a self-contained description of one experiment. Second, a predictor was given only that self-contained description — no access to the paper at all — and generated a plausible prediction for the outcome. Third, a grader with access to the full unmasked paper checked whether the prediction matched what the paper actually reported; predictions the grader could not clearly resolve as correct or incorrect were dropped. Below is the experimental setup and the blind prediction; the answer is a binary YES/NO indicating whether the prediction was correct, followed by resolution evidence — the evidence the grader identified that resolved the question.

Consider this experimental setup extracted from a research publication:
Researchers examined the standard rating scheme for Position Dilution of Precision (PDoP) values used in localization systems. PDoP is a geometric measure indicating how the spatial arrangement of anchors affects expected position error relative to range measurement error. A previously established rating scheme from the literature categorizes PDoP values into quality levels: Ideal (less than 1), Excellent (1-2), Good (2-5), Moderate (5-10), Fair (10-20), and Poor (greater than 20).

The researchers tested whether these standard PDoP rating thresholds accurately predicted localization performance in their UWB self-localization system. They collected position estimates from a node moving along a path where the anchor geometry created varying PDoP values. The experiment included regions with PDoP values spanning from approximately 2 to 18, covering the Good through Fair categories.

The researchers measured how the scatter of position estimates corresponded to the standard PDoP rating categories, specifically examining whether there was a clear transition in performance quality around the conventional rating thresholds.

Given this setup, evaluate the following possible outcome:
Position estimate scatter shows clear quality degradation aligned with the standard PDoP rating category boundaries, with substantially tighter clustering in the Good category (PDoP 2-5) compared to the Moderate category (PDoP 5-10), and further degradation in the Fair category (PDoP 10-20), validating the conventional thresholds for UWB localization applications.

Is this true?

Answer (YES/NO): NO